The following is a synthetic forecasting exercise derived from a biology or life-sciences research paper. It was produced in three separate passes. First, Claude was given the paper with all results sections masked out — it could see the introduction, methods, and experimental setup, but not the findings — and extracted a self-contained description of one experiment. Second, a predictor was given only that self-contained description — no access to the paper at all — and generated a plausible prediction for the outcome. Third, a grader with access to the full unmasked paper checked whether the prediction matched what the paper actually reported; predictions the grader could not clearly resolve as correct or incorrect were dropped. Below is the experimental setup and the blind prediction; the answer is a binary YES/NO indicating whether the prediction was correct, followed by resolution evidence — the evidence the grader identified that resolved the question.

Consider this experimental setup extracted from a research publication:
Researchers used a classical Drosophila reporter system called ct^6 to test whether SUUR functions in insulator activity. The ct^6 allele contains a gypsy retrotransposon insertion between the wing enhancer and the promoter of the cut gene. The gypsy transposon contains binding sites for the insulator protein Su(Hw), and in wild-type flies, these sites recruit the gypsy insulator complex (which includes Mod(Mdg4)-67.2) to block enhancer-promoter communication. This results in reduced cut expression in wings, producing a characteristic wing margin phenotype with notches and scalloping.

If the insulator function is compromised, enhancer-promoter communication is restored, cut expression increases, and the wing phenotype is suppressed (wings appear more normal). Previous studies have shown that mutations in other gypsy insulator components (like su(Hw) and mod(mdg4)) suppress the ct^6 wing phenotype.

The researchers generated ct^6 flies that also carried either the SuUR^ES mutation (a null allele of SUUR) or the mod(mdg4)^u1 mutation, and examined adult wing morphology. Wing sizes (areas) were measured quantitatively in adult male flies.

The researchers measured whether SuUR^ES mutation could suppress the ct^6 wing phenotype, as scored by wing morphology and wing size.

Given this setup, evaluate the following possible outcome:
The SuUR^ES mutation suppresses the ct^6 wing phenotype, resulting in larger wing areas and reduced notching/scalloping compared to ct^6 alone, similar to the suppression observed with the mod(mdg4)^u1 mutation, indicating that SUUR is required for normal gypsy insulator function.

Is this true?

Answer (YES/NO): YES